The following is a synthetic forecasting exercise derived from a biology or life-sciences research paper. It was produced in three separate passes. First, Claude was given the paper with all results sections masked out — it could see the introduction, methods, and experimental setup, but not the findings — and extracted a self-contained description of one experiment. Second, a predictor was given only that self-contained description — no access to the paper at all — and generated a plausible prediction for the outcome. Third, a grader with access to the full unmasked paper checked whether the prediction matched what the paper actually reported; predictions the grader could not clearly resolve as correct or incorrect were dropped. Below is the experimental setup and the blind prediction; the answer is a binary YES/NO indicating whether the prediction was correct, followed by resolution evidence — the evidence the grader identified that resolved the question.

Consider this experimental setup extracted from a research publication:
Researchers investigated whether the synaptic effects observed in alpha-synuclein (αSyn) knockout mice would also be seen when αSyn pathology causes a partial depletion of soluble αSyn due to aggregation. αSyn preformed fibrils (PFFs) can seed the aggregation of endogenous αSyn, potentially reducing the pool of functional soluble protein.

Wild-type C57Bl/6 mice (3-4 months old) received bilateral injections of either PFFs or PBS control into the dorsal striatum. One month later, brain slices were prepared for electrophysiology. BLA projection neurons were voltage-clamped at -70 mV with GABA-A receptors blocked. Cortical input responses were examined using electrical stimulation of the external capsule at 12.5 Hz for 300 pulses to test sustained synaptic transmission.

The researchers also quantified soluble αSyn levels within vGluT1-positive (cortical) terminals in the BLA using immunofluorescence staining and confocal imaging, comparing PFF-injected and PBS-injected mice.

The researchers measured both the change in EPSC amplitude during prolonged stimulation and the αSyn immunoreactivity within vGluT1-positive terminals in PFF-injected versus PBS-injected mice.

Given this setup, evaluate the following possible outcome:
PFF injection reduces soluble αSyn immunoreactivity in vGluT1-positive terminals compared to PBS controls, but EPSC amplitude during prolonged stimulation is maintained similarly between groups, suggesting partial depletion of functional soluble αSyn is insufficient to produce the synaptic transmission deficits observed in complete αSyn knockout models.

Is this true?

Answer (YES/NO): NO